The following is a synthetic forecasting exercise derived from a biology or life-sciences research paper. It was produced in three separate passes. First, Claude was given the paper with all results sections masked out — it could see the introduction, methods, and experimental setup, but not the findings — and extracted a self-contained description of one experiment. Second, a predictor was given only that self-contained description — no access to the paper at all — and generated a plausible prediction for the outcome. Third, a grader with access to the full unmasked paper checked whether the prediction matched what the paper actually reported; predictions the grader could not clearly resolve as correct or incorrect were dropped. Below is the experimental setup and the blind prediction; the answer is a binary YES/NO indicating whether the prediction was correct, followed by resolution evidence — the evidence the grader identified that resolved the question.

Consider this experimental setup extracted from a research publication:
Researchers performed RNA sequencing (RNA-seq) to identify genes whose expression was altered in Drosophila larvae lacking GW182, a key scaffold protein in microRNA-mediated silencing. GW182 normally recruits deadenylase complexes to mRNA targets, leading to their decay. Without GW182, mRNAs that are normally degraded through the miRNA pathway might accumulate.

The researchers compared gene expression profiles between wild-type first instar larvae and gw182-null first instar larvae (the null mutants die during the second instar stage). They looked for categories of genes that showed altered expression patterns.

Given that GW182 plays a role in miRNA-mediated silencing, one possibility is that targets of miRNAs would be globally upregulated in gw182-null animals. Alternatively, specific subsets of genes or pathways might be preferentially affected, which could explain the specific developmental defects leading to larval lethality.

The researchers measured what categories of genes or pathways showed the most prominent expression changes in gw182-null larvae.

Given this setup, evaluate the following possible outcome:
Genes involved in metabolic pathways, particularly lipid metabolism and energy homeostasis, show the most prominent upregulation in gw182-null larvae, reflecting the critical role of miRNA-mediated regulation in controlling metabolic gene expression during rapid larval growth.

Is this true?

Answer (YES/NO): NO